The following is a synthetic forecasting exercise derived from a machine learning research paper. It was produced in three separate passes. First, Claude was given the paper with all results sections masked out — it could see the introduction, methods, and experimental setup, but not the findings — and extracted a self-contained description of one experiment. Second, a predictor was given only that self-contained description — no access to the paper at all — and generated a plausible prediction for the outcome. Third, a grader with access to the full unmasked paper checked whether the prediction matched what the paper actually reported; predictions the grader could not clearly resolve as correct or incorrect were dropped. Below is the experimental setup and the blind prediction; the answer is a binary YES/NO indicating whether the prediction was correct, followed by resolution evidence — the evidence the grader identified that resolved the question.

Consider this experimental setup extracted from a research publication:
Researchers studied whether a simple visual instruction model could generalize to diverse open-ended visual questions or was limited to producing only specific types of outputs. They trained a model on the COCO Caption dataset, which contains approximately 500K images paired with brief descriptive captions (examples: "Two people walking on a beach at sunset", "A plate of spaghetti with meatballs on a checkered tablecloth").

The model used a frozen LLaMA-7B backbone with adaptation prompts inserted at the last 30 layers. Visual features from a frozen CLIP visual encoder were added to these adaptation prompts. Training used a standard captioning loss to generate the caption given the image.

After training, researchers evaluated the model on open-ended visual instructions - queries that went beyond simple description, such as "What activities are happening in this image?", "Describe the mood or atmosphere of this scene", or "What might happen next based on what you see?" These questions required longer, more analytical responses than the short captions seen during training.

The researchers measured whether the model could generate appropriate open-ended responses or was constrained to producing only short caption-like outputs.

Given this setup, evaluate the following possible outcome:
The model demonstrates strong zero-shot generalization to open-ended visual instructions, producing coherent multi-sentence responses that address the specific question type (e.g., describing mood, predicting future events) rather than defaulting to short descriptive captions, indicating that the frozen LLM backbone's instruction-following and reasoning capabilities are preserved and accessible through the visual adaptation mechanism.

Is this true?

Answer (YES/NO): NO